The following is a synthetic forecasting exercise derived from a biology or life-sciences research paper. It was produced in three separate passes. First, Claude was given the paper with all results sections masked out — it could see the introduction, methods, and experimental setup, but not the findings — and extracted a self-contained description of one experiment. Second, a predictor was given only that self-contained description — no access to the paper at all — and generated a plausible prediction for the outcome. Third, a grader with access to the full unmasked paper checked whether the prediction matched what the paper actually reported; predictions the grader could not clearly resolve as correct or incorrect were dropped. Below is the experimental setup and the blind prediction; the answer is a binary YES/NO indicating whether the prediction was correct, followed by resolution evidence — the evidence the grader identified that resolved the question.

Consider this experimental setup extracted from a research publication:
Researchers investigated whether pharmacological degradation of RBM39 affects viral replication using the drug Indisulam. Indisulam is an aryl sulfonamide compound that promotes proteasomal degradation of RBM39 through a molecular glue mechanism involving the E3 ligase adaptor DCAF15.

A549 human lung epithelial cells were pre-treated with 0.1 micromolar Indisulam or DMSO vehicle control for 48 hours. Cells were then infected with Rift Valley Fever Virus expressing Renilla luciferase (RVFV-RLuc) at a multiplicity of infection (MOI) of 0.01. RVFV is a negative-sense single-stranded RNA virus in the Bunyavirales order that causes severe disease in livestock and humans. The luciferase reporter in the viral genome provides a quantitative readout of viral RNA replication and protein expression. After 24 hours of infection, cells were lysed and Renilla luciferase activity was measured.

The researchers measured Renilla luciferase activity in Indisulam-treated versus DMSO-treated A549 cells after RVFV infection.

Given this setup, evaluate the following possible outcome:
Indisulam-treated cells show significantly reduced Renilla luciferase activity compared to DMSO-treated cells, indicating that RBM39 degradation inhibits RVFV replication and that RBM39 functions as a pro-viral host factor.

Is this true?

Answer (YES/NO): NO